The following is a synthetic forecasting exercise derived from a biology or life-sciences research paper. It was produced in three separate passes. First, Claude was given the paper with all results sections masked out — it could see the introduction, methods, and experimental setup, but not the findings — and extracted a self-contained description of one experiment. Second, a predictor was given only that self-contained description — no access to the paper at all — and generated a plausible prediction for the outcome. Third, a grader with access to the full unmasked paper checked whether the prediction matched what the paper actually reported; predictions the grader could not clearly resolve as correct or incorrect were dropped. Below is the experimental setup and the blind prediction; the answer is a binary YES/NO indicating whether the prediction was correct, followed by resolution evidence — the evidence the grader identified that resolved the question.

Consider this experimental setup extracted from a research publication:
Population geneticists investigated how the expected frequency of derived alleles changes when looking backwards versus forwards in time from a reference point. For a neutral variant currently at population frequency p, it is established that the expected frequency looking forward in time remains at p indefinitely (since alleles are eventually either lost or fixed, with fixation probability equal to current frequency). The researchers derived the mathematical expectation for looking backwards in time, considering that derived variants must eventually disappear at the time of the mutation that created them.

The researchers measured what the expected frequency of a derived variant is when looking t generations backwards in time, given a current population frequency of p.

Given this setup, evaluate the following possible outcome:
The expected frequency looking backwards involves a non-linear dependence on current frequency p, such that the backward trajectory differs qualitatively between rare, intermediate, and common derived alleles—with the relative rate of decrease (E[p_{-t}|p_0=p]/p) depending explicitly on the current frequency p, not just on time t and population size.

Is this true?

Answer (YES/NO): NO